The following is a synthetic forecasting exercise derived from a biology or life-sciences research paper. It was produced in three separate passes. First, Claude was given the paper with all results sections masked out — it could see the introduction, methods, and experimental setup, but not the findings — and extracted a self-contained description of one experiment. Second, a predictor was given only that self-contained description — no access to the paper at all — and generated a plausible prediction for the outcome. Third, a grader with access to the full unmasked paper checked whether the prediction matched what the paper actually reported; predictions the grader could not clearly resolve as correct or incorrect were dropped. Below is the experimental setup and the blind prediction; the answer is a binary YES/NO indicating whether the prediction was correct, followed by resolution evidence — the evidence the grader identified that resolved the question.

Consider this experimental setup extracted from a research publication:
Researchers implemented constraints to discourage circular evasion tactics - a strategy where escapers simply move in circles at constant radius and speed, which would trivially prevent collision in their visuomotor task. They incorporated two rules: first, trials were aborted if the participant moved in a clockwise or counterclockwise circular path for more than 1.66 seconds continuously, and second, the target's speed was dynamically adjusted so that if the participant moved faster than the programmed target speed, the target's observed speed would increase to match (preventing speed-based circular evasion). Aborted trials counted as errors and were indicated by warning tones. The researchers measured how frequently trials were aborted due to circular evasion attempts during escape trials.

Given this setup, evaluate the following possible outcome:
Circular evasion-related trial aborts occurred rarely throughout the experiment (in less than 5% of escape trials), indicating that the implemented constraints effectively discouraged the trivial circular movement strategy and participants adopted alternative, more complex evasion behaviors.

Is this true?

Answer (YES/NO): YES